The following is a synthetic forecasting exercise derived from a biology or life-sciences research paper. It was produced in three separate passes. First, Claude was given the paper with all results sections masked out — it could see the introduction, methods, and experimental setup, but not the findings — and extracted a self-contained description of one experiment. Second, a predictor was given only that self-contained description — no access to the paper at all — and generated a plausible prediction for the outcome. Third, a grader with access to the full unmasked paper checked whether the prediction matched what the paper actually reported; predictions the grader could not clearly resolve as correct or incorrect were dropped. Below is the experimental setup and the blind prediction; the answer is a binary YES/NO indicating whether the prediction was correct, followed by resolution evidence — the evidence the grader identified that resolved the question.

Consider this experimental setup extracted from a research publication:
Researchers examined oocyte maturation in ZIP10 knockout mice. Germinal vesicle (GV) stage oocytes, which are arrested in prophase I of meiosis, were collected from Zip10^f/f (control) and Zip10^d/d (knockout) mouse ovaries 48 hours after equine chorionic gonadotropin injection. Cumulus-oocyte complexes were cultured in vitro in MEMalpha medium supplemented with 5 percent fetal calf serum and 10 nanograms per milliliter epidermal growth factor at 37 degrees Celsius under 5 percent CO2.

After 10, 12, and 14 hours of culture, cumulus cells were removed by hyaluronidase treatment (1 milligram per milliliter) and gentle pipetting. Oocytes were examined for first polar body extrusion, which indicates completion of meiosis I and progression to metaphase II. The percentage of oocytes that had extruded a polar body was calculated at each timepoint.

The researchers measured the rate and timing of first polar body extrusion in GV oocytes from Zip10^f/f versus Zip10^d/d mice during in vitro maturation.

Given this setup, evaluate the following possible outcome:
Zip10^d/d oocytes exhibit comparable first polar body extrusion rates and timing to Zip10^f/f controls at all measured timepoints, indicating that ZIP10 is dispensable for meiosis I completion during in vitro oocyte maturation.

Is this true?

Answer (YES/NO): YES